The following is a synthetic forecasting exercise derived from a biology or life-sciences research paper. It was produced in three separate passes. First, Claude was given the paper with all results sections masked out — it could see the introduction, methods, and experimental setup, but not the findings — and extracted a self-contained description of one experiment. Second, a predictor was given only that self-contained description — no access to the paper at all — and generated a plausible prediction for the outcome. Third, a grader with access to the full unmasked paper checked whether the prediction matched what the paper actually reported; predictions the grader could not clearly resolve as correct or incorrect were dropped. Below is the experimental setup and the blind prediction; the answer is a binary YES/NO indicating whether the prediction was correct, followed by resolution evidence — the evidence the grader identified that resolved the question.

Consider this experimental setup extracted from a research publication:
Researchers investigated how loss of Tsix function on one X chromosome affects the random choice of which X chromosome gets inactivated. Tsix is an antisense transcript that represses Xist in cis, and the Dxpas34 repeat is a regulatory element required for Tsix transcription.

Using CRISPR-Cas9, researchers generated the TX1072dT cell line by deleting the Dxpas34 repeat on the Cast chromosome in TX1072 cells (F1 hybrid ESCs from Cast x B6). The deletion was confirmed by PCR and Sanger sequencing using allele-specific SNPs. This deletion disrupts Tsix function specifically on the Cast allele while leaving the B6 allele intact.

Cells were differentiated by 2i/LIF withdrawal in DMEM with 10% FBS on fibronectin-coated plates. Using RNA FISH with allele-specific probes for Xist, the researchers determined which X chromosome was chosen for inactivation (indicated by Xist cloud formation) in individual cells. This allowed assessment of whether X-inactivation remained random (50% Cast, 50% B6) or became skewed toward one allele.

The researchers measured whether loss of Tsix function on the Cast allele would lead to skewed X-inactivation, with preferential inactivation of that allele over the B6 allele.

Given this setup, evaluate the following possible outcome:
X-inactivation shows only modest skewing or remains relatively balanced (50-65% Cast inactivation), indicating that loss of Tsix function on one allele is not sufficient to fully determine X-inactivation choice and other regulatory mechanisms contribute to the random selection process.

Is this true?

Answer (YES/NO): NO